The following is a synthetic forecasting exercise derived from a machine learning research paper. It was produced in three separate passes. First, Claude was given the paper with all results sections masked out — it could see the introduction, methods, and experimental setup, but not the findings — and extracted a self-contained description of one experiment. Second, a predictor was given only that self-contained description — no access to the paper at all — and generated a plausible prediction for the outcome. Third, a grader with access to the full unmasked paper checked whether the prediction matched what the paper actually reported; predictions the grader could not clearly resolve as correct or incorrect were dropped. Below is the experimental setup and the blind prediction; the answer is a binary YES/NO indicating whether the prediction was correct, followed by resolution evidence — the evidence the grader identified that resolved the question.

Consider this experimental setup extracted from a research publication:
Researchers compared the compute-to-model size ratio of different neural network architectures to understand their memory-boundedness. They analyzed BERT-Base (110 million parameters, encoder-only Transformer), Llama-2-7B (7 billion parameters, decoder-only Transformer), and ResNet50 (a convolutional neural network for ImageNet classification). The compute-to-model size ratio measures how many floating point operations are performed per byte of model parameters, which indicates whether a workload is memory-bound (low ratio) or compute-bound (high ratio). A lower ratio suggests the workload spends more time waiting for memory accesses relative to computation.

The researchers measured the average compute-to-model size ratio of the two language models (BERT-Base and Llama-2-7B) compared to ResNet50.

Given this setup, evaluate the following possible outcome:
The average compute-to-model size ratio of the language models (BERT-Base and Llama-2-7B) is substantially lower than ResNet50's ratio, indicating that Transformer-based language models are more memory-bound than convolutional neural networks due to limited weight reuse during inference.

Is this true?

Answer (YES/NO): YES